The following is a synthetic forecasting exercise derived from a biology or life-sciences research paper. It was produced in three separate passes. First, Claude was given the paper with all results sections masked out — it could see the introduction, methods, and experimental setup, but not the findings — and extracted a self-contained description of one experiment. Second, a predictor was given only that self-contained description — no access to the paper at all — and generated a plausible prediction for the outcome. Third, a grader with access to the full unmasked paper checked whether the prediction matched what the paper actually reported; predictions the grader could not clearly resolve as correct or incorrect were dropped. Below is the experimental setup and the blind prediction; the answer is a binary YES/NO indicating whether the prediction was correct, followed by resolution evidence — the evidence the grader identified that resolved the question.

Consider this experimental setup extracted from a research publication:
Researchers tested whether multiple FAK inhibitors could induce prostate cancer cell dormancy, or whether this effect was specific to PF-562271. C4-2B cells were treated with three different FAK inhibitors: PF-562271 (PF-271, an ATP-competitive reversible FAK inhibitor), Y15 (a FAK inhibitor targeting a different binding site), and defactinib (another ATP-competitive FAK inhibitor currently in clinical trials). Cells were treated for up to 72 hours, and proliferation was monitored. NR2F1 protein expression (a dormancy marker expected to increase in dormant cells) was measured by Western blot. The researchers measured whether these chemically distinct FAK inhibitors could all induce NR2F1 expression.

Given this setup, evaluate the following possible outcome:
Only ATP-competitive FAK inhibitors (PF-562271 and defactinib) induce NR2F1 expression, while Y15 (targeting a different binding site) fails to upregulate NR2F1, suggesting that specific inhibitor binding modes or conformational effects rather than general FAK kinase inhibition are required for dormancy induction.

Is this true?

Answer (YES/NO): NO